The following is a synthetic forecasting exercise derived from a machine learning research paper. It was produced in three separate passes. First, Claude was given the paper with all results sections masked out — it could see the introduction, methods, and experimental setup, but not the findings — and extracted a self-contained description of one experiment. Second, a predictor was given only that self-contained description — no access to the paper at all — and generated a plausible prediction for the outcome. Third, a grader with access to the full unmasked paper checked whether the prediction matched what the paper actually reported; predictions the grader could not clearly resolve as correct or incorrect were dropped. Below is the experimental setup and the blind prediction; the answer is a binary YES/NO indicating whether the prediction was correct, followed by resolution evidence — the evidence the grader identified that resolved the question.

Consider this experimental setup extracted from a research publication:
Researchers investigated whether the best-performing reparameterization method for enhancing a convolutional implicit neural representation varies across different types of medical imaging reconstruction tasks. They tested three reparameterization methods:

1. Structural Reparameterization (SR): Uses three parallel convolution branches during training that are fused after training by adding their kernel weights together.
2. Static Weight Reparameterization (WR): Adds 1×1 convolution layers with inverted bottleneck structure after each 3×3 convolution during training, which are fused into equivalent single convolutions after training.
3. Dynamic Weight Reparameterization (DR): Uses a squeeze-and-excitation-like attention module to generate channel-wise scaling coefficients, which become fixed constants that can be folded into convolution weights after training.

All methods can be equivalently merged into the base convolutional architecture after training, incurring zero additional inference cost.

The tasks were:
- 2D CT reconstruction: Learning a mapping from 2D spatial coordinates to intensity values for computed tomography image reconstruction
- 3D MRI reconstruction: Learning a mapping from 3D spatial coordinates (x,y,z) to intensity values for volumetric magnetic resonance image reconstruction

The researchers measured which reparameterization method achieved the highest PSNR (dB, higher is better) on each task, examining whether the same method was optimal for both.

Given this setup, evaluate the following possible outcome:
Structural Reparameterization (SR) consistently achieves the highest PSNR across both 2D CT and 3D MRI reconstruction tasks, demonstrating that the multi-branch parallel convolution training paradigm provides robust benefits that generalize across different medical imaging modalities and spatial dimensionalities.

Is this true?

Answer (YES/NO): NO